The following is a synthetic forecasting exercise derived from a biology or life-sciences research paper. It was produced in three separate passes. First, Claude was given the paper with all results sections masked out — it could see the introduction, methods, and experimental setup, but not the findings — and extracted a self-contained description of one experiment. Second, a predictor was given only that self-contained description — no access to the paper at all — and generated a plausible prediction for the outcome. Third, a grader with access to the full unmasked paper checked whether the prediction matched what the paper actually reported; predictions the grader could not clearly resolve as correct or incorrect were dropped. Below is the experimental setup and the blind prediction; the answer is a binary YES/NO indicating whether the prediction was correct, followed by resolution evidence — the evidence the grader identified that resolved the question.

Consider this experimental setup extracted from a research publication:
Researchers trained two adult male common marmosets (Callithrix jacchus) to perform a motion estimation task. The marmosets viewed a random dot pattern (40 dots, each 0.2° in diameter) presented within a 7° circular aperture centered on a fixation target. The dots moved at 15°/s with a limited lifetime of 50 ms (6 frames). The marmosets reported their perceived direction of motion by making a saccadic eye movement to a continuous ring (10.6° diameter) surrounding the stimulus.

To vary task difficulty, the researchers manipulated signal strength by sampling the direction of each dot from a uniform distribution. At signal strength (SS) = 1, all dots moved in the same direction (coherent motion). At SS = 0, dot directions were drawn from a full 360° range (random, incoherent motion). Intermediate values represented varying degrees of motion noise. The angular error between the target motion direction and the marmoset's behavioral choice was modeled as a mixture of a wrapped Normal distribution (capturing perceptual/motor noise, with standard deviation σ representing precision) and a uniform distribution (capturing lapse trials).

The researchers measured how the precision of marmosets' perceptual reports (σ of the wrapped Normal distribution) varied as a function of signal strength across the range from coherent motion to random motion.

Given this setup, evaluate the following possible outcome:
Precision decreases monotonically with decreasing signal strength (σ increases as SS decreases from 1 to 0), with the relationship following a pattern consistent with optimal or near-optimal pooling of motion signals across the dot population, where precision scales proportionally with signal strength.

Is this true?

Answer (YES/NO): NO